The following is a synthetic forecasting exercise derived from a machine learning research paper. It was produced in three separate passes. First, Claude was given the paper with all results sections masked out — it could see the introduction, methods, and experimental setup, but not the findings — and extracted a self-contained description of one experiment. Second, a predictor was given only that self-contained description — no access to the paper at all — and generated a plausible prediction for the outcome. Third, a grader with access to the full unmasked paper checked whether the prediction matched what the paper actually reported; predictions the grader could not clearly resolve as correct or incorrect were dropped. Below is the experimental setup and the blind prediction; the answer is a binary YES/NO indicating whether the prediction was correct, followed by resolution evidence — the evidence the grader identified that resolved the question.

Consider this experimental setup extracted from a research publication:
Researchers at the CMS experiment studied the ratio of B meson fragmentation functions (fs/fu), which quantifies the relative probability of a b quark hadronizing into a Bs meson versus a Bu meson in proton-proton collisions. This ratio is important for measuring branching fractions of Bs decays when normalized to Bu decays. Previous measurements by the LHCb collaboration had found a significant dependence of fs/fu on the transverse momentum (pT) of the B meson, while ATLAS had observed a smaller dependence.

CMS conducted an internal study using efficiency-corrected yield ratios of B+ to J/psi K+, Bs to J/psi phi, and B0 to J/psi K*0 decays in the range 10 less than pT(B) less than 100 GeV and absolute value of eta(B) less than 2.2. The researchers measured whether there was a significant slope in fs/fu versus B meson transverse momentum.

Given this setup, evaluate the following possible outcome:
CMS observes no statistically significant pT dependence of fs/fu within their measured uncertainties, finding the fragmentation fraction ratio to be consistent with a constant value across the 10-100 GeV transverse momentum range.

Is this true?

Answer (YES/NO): YES